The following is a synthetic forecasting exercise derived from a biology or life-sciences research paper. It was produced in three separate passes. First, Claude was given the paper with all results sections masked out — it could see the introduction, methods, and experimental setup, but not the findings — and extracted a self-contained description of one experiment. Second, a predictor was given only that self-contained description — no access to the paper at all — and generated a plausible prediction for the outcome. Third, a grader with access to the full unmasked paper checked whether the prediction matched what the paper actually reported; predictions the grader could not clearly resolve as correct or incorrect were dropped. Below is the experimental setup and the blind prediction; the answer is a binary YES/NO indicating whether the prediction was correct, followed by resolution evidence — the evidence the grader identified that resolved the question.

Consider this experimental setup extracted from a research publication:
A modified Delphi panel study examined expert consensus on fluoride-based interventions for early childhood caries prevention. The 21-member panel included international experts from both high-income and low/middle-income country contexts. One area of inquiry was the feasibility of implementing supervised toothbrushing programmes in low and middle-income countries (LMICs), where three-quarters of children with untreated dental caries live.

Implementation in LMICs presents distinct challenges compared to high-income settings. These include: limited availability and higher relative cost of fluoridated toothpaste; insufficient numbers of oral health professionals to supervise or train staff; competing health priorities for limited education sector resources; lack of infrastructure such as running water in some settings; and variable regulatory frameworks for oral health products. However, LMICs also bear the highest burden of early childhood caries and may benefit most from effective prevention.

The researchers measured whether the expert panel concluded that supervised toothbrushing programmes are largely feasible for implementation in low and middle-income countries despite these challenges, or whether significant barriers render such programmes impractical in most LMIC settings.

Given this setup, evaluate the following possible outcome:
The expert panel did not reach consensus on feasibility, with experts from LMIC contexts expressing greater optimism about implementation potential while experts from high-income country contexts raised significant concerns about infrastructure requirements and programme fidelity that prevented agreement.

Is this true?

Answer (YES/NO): NO